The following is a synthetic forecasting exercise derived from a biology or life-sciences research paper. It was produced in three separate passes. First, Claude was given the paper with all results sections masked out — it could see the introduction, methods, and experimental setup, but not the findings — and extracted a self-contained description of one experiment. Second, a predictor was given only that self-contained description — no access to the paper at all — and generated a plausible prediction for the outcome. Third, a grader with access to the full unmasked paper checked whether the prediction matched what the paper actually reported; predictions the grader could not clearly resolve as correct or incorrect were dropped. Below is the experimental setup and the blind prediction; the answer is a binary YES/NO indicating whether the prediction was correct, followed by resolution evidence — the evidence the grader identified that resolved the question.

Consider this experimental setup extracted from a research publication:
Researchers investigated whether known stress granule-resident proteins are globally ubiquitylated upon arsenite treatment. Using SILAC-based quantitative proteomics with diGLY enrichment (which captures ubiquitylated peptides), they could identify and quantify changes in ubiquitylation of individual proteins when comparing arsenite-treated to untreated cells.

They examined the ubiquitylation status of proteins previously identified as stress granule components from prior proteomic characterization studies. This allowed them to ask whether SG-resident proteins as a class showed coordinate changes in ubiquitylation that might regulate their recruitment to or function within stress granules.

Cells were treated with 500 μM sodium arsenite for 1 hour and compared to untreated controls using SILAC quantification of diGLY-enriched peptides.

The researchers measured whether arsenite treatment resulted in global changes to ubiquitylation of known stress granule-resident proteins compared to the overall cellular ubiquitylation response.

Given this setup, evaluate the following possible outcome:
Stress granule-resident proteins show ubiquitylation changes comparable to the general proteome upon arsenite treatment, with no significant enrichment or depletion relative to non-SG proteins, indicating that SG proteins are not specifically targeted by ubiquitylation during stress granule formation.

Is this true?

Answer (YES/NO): NO